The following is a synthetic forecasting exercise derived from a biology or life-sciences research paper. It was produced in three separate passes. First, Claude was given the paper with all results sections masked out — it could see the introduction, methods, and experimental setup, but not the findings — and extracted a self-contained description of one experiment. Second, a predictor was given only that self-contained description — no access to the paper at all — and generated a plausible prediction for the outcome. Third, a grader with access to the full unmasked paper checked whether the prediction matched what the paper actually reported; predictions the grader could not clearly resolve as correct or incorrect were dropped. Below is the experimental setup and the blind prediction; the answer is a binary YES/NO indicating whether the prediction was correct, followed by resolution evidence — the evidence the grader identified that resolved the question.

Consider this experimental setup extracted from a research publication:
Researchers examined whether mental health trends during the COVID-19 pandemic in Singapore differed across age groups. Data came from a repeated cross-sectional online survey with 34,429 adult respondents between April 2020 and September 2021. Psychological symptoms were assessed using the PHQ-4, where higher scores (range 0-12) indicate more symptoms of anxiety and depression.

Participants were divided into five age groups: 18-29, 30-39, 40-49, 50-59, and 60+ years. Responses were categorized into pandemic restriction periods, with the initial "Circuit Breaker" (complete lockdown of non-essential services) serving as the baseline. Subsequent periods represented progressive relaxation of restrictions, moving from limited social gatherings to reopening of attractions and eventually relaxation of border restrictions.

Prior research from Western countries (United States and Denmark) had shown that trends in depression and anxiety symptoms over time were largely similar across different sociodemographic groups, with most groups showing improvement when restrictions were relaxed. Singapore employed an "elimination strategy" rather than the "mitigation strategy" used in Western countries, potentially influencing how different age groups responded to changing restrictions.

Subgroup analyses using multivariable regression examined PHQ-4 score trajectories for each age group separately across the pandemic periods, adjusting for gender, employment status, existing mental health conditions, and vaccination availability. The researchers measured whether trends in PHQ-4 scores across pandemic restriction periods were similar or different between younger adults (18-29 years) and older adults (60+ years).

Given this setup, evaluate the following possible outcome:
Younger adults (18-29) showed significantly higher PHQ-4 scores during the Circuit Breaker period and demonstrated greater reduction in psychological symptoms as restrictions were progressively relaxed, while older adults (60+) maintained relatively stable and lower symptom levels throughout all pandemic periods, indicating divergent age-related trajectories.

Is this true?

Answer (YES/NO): NO